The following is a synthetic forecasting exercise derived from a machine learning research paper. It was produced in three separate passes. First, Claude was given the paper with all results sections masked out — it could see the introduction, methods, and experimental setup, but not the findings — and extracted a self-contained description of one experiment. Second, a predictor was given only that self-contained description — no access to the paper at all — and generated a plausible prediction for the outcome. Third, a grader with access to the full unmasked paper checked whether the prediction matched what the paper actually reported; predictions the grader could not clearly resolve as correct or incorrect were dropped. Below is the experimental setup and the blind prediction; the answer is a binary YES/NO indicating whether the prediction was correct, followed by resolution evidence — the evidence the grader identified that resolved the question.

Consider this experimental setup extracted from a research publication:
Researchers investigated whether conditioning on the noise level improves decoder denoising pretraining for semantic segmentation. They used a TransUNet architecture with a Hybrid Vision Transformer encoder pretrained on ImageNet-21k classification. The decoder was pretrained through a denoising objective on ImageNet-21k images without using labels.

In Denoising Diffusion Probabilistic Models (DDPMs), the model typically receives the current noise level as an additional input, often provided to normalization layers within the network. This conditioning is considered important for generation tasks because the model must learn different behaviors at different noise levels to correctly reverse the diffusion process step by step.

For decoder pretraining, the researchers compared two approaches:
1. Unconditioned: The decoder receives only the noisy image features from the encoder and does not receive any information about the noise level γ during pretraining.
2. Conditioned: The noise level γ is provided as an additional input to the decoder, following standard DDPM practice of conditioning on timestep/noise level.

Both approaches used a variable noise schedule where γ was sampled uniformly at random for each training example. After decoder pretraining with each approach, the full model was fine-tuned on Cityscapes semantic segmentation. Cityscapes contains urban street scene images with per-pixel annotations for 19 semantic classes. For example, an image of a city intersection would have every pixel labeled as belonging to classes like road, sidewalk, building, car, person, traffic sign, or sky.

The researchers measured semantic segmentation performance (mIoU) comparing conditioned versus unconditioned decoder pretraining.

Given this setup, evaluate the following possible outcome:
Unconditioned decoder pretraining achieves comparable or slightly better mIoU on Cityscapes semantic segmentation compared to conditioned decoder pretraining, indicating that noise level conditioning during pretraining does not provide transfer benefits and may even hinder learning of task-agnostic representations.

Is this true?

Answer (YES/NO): YES